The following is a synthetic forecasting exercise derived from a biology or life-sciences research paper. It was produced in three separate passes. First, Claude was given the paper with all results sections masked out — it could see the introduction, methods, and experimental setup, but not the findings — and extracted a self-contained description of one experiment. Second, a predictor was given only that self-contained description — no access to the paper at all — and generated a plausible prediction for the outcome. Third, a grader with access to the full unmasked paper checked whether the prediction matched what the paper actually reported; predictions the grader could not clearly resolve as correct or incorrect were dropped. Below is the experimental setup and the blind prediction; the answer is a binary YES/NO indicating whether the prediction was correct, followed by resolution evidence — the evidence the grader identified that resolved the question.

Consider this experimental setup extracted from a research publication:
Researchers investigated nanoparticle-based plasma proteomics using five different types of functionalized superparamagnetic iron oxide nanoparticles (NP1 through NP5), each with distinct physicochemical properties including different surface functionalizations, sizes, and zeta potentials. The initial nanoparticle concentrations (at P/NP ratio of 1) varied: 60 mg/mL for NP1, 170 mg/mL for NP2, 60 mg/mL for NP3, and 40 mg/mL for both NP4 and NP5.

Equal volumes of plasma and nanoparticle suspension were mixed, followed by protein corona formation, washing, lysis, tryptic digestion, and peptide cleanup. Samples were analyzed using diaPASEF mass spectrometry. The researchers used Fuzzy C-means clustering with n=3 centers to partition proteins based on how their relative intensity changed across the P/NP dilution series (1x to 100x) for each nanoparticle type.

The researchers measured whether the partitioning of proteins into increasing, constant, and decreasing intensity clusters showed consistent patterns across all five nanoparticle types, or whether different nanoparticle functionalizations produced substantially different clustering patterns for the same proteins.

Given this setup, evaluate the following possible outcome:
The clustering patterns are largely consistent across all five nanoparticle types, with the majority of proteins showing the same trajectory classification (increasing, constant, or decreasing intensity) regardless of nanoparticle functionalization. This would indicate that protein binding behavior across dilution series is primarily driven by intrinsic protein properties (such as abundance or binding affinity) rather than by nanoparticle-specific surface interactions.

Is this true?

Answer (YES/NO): NO